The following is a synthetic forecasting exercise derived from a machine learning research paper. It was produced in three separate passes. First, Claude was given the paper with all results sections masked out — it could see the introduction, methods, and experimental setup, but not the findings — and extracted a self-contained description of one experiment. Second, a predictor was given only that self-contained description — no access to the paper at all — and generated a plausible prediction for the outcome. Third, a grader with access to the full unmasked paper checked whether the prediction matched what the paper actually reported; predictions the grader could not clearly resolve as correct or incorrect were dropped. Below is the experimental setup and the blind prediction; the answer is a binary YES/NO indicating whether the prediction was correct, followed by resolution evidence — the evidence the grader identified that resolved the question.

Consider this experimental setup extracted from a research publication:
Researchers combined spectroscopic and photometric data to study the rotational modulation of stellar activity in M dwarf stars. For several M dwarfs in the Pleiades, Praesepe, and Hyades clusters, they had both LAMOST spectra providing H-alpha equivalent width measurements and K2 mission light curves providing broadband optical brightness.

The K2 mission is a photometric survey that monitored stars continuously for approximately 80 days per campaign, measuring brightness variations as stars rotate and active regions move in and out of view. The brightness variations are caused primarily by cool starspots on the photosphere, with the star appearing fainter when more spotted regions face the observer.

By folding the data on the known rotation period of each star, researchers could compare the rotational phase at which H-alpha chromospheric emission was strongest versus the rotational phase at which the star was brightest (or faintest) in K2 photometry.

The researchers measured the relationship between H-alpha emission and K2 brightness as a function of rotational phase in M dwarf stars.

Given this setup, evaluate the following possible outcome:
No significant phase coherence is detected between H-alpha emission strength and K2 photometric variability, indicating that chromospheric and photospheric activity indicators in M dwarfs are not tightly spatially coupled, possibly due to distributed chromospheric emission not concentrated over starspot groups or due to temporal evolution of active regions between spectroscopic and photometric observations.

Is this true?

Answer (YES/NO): YES